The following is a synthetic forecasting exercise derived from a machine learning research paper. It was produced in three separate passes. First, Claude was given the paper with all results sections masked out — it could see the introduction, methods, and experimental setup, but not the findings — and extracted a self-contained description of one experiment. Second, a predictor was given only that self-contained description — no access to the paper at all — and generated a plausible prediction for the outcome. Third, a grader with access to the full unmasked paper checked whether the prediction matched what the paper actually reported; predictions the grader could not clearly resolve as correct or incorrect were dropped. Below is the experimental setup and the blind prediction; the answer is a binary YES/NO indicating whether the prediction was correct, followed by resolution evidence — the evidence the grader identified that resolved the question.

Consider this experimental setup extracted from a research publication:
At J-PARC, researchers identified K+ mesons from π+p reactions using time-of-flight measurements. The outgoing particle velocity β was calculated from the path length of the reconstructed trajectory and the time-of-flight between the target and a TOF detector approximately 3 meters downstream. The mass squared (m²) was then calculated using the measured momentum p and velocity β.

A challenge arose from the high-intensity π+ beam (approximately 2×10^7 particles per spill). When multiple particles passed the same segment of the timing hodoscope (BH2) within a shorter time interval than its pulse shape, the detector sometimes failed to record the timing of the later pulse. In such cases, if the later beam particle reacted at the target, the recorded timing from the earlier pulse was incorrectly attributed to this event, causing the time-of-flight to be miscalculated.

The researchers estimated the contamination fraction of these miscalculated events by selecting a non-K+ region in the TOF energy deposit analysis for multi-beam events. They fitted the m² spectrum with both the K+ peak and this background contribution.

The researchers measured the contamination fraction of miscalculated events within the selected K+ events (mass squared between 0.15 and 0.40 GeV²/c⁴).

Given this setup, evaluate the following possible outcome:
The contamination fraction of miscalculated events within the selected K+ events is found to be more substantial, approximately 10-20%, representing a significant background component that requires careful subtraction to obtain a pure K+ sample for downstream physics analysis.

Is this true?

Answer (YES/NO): YES